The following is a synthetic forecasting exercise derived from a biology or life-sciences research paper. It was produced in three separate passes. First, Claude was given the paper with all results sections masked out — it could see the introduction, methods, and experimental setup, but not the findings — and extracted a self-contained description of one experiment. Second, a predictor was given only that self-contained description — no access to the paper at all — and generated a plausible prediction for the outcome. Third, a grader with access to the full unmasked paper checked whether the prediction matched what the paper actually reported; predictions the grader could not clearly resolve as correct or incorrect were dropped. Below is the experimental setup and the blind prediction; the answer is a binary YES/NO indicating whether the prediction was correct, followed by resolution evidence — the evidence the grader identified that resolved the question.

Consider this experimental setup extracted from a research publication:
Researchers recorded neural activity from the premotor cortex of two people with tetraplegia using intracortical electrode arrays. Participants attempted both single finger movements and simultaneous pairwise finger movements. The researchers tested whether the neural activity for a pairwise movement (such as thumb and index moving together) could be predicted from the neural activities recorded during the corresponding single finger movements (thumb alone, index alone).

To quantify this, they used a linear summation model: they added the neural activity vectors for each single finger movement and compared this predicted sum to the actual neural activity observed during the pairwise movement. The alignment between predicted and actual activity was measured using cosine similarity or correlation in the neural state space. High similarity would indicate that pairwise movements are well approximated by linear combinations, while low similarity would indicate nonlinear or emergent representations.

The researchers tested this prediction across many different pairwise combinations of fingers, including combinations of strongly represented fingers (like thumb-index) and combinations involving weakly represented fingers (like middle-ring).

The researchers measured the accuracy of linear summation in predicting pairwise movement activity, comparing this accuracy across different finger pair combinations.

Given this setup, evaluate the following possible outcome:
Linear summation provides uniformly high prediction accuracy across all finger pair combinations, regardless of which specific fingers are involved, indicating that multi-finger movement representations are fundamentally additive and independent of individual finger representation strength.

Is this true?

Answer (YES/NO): NO